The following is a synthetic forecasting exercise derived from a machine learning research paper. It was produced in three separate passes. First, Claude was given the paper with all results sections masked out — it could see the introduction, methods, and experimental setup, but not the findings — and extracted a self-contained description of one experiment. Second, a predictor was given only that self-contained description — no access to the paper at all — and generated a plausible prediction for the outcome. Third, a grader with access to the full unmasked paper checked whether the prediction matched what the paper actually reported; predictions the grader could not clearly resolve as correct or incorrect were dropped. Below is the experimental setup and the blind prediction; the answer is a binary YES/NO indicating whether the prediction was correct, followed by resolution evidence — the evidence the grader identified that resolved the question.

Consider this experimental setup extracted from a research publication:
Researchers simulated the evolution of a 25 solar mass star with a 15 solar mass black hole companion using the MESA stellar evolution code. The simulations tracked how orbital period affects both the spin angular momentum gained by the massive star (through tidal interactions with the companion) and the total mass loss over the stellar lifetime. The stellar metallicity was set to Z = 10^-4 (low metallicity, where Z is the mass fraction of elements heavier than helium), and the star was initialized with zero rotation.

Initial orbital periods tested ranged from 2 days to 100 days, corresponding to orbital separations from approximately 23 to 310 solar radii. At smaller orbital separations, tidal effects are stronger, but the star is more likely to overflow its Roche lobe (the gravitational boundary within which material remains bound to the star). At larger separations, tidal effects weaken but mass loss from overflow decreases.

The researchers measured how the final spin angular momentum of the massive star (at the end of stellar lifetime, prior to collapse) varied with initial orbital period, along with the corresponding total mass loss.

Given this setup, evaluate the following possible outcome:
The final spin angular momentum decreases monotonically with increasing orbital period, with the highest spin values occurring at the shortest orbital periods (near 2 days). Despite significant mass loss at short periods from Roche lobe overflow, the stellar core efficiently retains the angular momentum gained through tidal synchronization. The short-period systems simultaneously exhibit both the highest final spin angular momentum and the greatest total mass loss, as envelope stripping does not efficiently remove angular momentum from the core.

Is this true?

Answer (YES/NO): NO